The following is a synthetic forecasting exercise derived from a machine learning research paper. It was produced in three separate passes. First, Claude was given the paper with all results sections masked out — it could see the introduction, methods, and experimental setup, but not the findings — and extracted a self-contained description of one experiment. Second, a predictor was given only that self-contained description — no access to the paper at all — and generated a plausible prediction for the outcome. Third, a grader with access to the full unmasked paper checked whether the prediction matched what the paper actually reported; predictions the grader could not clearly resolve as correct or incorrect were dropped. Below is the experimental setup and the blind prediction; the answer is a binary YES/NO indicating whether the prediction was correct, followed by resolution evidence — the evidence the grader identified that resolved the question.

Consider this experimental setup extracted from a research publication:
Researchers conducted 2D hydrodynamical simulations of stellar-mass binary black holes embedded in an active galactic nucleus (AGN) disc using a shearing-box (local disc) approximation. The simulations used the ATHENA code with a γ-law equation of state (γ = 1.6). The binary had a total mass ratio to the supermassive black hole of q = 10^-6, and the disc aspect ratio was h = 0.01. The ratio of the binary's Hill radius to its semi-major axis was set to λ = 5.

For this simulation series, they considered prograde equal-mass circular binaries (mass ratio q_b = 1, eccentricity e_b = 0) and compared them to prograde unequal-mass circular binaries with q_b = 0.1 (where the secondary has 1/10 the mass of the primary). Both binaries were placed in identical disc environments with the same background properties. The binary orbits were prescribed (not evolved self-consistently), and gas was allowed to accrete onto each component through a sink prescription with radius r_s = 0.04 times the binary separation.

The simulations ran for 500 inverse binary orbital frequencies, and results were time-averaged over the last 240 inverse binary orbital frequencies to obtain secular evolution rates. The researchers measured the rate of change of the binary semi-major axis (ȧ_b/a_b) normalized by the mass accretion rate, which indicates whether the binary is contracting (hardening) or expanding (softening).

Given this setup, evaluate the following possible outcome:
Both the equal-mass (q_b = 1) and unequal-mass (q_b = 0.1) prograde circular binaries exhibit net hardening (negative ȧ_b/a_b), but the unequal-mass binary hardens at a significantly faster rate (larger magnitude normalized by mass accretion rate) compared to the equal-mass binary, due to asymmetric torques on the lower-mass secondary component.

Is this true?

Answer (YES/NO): NO